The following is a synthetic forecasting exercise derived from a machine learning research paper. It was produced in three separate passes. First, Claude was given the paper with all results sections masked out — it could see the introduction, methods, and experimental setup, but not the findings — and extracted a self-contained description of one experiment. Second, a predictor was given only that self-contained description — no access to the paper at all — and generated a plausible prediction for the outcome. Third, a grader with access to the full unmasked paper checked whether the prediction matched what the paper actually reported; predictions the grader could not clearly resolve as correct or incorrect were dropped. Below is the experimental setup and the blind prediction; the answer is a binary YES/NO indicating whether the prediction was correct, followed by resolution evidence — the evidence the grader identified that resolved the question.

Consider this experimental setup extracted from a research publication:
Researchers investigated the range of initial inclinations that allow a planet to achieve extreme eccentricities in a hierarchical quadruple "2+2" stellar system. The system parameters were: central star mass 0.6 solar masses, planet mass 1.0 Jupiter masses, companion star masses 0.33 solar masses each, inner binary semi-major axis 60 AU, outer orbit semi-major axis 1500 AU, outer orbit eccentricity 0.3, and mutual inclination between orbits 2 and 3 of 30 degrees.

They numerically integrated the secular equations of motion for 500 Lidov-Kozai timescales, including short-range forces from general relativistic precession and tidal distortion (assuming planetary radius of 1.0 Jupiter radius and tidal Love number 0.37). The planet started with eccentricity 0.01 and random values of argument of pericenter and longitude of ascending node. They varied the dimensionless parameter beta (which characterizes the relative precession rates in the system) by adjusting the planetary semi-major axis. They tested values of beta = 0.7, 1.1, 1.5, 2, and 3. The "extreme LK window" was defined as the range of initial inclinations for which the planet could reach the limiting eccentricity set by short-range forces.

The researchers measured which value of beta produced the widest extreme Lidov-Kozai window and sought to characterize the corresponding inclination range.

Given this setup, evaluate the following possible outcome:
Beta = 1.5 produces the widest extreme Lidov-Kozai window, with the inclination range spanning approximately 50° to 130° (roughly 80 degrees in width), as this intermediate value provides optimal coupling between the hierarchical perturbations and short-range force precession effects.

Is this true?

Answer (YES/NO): NO